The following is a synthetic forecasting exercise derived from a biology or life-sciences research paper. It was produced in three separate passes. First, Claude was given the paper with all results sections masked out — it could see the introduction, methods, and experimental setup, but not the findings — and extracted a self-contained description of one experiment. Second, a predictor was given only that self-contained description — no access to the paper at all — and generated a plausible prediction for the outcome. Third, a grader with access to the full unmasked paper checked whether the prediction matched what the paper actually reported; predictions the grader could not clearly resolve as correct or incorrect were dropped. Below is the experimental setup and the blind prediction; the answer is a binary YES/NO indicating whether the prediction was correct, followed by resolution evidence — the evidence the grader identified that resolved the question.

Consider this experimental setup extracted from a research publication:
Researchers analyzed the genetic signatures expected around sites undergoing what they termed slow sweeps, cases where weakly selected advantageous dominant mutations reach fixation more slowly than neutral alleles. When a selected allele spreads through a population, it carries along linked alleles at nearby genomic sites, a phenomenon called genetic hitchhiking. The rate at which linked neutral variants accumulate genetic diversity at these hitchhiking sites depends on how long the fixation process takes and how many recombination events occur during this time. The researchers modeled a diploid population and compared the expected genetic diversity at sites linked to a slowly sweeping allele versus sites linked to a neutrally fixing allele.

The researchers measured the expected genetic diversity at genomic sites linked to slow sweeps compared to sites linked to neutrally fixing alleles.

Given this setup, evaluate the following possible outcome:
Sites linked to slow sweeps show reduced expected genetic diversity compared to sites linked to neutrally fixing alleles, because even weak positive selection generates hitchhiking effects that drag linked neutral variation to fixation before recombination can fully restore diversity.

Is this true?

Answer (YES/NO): NO